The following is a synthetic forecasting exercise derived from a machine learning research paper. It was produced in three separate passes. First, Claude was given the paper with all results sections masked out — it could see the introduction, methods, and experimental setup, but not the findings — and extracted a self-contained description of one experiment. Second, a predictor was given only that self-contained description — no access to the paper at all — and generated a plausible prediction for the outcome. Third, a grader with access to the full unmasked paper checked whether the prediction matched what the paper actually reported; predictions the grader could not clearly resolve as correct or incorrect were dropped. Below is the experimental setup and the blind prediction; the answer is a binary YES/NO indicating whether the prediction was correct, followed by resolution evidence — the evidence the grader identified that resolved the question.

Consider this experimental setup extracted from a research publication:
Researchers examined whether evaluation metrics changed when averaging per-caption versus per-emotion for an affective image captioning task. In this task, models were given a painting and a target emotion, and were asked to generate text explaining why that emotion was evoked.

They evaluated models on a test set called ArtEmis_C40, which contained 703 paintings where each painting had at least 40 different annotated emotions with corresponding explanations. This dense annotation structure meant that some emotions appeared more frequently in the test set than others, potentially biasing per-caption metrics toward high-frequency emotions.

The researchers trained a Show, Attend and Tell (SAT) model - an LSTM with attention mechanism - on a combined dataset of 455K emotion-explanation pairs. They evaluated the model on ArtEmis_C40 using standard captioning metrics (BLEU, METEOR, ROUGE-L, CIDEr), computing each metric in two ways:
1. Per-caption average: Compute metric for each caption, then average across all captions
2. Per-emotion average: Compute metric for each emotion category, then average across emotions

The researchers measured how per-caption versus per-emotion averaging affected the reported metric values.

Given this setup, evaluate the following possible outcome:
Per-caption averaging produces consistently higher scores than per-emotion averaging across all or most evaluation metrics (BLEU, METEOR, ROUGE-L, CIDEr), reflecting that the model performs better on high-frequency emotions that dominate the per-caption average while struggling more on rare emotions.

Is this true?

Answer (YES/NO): NO